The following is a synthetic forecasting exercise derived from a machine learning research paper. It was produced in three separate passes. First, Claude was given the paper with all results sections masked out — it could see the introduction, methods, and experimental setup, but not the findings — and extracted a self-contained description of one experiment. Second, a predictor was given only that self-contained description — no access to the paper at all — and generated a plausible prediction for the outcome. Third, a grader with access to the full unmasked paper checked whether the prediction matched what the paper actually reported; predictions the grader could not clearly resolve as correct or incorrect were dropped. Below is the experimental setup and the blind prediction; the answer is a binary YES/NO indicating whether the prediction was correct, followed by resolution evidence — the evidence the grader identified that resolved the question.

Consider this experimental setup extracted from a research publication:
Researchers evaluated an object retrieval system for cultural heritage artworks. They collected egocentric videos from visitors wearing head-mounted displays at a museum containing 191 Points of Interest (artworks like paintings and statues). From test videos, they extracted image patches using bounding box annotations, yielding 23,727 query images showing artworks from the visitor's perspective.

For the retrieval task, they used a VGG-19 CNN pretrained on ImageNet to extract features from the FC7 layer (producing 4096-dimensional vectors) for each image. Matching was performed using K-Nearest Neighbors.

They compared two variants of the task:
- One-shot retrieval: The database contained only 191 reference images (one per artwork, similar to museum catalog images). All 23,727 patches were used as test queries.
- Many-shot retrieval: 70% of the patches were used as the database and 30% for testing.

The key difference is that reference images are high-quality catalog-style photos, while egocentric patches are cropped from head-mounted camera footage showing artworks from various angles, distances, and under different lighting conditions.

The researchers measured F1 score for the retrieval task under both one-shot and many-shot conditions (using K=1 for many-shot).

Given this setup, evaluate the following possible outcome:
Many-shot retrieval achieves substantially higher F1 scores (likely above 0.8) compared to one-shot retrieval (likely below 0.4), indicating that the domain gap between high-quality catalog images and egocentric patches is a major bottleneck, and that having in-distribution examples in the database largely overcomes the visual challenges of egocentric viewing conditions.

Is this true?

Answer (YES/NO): NO